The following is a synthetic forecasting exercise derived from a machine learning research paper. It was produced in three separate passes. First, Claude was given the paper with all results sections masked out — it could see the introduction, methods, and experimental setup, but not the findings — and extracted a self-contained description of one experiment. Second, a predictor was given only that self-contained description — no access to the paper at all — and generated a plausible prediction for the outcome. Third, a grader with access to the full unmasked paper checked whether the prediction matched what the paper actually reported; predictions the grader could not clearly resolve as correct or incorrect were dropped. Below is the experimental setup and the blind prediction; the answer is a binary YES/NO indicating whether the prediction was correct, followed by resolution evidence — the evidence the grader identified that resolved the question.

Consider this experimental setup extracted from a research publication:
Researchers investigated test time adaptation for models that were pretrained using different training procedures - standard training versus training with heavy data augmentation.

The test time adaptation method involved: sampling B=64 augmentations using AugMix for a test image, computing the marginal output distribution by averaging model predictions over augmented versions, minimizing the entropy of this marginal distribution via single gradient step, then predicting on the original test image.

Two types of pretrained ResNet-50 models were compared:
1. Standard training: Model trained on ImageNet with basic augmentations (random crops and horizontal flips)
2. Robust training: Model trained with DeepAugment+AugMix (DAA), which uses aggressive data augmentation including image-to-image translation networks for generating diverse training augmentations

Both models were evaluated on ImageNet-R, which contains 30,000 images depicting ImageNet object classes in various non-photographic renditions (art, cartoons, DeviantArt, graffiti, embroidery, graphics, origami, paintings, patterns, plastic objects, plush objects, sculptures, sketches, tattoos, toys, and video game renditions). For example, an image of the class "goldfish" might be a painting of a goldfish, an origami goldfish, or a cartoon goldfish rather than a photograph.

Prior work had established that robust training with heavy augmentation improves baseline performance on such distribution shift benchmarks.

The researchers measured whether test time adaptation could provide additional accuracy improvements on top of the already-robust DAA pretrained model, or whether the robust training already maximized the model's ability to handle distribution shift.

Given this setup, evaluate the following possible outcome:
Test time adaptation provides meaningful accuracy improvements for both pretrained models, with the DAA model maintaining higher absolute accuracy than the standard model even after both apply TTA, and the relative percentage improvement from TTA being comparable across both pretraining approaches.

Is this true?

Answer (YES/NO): YES